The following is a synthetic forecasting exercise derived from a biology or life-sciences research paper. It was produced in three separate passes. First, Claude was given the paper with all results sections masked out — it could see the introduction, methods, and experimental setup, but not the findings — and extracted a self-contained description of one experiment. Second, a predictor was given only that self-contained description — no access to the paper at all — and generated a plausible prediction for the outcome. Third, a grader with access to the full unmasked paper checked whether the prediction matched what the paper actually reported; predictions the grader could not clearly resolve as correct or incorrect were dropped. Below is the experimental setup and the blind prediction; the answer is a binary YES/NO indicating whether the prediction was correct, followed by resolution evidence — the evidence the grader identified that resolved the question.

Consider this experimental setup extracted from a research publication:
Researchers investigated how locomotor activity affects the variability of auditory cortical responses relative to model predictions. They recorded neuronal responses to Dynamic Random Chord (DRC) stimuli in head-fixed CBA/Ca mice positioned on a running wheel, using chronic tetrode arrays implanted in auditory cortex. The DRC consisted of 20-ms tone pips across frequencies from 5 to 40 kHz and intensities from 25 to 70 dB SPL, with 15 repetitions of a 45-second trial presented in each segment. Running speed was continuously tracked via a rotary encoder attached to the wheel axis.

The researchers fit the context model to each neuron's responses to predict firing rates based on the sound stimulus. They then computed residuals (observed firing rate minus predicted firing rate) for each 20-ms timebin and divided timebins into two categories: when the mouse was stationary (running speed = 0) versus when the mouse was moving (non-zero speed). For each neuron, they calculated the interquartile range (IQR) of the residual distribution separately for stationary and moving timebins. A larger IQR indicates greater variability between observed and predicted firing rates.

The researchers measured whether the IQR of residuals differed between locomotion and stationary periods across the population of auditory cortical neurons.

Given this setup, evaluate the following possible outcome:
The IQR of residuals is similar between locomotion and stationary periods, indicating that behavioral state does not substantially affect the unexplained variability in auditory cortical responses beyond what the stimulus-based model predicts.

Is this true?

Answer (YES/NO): NO